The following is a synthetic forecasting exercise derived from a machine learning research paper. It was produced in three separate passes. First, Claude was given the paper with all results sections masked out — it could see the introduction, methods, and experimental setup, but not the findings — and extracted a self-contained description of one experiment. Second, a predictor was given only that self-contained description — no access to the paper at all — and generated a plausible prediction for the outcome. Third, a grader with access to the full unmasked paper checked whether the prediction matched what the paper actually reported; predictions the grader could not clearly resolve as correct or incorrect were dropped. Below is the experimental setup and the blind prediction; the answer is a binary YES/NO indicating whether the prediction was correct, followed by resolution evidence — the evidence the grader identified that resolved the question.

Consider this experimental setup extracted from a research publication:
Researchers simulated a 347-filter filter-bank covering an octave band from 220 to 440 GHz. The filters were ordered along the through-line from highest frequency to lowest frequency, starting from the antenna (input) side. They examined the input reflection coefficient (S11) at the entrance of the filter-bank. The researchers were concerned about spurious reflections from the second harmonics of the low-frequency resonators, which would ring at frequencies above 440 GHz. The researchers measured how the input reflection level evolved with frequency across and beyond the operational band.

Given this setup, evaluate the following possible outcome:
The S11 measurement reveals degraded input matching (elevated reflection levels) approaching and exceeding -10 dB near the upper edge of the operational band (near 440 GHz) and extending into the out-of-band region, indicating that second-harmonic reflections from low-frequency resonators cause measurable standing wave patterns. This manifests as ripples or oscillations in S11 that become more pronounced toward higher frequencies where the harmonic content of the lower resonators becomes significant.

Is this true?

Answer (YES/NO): NO